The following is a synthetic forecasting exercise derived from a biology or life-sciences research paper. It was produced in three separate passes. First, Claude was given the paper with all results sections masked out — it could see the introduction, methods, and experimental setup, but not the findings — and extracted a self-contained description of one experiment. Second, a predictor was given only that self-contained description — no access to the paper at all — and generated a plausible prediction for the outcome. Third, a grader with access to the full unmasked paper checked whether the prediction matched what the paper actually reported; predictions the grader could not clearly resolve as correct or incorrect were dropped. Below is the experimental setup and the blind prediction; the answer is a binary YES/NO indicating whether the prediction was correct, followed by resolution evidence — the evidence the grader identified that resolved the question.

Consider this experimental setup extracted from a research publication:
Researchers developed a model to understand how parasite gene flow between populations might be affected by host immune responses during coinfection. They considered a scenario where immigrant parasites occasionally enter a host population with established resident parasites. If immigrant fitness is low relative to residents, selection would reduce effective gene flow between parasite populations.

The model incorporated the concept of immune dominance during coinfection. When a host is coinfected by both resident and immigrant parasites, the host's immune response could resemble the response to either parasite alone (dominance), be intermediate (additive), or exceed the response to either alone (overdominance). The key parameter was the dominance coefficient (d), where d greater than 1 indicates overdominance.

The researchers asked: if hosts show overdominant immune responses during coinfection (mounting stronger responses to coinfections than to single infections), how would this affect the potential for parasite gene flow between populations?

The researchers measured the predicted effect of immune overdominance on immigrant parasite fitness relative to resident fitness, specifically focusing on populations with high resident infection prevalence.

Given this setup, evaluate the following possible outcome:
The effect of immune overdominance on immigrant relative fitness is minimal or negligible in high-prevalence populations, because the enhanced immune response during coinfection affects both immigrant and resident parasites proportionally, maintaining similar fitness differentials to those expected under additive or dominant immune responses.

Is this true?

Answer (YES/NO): NO